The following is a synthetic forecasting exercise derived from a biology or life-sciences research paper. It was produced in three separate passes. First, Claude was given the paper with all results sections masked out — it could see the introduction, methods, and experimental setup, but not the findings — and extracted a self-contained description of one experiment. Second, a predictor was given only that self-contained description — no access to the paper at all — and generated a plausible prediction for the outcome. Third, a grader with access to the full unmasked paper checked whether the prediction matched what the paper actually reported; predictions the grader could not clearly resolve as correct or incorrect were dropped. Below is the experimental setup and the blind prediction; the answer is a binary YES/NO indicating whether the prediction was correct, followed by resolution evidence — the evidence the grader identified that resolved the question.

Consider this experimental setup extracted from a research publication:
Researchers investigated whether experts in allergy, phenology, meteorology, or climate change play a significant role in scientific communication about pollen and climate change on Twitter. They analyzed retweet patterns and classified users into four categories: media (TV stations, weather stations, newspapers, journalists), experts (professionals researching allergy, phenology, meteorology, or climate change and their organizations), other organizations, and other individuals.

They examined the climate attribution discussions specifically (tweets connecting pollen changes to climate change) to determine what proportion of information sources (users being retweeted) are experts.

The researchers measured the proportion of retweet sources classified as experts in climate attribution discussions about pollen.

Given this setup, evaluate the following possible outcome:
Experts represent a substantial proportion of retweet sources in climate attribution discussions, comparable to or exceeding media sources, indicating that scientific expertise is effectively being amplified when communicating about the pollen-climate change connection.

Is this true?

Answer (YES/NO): NO